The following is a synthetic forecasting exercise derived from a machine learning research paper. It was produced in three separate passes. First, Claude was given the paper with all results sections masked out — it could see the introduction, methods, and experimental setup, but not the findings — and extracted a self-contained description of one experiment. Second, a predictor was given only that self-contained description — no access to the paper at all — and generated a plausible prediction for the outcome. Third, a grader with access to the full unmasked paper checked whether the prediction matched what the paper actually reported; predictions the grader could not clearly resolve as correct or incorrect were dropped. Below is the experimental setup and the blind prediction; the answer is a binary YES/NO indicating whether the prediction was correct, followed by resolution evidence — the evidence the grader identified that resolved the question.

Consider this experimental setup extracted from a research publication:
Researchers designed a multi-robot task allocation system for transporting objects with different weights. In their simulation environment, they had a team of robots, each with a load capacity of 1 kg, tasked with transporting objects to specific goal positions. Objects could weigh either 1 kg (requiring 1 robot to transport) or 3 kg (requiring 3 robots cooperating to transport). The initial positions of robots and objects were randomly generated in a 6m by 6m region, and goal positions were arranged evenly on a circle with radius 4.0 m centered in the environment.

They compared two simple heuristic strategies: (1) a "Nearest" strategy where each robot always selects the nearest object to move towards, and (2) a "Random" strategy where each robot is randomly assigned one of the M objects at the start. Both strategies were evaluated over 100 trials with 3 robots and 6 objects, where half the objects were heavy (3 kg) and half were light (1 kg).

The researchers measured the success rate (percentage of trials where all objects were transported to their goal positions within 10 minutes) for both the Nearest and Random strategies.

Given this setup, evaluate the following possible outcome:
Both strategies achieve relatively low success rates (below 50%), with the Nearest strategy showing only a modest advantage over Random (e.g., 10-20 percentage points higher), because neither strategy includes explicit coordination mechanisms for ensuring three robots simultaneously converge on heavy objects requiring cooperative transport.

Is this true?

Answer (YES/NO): NO